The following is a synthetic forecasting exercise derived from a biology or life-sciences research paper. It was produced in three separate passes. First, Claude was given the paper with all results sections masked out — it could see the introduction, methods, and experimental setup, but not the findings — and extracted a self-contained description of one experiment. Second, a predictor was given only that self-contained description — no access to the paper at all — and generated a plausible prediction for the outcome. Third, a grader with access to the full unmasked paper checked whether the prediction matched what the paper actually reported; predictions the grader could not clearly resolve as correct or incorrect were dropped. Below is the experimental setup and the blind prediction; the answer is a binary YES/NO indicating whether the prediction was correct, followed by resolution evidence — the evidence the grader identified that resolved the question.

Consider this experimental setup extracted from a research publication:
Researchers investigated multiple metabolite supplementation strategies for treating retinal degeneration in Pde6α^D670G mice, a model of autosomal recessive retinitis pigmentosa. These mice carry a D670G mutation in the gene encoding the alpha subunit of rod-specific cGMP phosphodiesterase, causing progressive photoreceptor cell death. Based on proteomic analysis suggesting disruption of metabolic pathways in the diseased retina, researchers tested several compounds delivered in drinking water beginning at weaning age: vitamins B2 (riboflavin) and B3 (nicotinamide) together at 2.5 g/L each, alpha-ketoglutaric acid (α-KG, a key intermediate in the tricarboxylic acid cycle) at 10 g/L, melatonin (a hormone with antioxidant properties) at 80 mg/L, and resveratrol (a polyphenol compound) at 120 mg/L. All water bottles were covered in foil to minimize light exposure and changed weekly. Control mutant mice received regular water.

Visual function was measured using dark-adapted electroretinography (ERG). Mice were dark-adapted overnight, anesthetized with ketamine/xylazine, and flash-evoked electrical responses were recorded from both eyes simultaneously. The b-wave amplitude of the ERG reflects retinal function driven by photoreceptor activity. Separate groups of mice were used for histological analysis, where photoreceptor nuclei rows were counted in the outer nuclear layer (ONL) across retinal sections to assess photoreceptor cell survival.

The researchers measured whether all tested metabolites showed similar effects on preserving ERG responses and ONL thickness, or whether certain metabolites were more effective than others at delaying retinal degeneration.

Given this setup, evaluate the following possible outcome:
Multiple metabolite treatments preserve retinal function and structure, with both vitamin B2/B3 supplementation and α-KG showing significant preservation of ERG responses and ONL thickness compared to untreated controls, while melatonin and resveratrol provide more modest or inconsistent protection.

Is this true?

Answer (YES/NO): NO